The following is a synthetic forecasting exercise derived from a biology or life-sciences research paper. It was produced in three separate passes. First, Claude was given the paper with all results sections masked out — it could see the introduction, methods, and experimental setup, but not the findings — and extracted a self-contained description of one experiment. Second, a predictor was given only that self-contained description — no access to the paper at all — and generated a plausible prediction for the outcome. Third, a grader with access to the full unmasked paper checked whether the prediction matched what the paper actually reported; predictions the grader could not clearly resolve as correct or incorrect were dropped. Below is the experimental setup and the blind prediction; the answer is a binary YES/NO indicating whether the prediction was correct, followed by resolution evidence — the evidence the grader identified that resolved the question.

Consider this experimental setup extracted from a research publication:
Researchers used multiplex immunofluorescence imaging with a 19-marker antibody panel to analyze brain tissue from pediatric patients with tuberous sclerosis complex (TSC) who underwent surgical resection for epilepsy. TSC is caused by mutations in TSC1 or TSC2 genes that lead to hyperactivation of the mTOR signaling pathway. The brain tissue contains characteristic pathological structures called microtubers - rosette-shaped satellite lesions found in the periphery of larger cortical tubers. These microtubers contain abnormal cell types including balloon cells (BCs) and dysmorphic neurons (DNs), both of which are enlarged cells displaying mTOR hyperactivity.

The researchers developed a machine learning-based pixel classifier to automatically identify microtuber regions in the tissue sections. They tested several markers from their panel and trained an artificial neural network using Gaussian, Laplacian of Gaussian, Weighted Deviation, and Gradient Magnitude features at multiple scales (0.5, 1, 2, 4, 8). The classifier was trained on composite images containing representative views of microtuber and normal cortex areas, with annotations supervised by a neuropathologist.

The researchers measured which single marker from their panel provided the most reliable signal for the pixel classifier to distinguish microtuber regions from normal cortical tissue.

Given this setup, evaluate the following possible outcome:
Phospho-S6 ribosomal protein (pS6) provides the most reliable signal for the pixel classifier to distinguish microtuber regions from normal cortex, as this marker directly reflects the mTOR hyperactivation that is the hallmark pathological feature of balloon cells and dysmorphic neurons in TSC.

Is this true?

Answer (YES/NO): NO